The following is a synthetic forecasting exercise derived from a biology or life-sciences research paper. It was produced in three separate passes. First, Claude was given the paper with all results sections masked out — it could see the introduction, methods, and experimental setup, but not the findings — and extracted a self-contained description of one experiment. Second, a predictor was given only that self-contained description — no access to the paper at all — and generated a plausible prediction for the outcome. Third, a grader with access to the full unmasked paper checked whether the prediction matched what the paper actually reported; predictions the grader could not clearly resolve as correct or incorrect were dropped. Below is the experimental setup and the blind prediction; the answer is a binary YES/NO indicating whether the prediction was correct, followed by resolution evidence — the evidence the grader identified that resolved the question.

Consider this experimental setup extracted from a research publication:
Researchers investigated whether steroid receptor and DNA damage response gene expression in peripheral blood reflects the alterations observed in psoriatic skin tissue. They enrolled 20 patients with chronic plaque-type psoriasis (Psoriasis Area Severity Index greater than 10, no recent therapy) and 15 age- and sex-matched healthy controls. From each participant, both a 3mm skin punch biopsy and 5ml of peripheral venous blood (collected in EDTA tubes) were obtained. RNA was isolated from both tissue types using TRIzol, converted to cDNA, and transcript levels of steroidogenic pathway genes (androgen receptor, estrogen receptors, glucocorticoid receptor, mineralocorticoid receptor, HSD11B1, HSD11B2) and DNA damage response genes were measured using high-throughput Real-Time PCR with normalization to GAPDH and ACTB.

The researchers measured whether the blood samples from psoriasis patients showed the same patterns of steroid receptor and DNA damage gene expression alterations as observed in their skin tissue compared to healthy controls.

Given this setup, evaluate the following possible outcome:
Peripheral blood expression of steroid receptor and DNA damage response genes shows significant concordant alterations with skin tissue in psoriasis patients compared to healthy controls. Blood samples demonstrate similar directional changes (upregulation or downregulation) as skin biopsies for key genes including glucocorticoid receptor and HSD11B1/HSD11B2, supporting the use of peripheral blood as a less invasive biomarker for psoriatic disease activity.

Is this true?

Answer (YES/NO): NO